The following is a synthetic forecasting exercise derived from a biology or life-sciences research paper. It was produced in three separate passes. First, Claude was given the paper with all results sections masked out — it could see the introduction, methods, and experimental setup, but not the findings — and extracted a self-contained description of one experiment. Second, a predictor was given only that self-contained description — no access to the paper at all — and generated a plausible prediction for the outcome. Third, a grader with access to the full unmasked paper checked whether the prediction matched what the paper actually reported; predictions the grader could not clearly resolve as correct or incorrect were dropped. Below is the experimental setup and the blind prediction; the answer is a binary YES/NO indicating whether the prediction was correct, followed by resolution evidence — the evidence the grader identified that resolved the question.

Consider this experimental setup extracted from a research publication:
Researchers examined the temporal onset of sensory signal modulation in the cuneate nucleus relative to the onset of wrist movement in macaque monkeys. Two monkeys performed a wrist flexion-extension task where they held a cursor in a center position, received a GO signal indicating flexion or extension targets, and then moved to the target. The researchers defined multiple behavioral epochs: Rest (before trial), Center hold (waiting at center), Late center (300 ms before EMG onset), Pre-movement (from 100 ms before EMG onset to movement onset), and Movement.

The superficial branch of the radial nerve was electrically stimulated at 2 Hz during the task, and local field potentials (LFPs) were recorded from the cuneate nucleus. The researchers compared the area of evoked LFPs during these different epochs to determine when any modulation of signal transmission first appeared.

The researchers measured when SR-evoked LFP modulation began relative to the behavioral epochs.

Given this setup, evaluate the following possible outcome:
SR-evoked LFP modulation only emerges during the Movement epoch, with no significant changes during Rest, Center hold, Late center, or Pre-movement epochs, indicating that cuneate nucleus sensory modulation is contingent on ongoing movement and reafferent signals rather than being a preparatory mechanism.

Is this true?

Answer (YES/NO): NO